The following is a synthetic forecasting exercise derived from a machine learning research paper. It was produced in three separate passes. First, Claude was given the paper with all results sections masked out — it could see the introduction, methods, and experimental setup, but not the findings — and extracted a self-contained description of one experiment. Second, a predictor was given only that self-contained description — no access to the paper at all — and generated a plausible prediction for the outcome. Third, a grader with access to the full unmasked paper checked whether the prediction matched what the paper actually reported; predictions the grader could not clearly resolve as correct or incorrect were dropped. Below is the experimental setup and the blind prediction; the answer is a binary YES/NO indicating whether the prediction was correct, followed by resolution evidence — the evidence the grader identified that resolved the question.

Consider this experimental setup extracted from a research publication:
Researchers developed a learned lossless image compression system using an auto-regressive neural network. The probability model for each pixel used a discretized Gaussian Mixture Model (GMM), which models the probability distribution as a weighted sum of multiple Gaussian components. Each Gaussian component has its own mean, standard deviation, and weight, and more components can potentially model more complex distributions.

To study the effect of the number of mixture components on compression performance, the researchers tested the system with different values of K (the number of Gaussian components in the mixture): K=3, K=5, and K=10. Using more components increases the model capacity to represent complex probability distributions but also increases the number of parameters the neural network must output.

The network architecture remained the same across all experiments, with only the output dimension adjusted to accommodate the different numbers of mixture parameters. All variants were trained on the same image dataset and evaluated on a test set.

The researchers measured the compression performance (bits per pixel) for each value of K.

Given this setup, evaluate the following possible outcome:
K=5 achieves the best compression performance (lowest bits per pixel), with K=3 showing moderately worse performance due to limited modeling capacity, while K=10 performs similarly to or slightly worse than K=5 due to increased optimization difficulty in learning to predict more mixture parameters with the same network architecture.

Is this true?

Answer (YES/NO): NO